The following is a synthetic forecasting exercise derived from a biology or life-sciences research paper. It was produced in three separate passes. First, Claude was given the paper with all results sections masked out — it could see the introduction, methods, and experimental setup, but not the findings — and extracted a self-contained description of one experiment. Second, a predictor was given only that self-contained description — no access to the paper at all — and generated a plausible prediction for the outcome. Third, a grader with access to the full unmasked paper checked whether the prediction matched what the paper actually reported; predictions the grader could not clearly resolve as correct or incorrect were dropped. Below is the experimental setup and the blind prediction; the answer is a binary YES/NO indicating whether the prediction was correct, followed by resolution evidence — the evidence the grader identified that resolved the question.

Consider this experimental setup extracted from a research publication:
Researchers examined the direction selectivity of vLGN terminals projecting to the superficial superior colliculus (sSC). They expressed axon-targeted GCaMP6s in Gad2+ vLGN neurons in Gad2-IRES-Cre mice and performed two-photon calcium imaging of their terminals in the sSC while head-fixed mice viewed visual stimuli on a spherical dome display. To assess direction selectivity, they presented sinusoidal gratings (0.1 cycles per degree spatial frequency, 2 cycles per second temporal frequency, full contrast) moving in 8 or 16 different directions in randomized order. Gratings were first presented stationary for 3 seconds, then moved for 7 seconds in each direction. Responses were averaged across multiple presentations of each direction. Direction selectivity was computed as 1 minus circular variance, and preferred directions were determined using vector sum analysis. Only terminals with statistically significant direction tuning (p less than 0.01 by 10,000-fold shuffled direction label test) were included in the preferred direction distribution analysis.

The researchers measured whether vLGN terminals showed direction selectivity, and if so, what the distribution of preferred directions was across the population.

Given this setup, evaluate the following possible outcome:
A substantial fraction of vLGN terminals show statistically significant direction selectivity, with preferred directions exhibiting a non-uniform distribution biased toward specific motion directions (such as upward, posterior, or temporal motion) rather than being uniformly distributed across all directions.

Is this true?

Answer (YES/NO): YES